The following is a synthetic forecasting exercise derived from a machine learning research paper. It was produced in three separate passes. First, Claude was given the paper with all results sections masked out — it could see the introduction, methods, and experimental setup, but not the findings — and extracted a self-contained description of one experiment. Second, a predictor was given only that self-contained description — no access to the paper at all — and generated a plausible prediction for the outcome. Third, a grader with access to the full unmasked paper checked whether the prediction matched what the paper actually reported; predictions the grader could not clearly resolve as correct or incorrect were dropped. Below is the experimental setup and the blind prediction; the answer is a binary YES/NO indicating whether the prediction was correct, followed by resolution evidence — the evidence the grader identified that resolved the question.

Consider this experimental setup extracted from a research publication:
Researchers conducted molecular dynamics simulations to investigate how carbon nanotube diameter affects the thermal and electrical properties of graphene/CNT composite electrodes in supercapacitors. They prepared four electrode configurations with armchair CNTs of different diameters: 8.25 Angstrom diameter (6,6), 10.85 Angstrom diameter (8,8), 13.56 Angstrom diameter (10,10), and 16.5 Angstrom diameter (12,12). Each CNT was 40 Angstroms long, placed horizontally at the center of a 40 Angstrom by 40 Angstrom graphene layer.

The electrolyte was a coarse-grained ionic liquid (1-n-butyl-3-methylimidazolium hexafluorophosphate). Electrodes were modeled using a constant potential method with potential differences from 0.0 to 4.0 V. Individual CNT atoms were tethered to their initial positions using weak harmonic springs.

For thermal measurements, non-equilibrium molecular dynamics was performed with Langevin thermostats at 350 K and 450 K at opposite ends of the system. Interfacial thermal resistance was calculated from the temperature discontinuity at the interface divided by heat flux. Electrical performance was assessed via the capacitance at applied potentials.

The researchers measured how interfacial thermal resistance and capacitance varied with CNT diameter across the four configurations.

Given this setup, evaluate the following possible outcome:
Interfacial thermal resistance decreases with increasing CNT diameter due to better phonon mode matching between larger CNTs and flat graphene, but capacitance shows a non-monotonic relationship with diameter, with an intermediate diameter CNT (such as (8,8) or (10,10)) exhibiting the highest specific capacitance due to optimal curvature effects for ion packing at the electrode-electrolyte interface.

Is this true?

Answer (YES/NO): NO